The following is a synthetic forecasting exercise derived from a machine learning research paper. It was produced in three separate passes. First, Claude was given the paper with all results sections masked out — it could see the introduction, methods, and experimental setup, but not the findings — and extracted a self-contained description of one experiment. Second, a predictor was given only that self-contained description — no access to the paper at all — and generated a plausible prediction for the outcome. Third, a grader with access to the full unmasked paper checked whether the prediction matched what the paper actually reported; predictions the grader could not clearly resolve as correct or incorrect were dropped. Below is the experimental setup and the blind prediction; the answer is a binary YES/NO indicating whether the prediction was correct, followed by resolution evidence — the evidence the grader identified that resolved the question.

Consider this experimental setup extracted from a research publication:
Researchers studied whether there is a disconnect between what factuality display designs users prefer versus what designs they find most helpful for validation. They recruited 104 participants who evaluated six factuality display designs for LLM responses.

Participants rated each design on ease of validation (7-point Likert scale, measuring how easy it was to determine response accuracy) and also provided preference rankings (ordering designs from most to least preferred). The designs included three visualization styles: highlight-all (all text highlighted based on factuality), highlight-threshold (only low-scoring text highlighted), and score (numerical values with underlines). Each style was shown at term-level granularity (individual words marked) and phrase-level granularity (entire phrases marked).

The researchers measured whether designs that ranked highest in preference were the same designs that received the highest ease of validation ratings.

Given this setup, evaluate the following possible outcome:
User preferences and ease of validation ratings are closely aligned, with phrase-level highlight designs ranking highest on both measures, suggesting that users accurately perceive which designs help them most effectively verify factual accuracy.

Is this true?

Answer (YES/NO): YES